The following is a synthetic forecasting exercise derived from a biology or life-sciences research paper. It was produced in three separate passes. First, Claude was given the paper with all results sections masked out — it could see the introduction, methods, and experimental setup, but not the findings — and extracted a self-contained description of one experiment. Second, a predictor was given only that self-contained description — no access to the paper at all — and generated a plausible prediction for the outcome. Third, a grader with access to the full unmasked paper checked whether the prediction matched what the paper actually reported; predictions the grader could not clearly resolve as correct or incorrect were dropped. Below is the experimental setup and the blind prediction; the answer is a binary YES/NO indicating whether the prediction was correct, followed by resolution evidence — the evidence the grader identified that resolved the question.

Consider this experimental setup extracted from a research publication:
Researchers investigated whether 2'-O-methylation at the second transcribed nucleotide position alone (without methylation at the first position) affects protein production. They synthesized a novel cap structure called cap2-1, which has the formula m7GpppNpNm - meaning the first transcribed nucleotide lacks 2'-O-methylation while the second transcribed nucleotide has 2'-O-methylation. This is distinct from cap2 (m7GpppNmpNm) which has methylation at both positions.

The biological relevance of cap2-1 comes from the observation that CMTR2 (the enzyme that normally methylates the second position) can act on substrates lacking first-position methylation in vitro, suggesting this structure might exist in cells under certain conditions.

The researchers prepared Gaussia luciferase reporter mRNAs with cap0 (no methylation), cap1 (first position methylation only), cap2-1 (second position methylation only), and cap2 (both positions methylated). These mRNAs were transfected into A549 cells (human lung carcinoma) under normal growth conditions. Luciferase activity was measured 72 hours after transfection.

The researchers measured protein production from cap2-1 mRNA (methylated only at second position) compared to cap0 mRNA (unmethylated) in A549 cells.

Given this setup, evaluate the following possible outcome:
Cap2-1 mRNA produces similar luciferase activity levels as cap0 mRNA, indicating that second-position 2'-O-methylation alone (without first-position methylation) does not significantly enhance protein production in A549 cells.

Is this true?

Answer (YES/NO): NO